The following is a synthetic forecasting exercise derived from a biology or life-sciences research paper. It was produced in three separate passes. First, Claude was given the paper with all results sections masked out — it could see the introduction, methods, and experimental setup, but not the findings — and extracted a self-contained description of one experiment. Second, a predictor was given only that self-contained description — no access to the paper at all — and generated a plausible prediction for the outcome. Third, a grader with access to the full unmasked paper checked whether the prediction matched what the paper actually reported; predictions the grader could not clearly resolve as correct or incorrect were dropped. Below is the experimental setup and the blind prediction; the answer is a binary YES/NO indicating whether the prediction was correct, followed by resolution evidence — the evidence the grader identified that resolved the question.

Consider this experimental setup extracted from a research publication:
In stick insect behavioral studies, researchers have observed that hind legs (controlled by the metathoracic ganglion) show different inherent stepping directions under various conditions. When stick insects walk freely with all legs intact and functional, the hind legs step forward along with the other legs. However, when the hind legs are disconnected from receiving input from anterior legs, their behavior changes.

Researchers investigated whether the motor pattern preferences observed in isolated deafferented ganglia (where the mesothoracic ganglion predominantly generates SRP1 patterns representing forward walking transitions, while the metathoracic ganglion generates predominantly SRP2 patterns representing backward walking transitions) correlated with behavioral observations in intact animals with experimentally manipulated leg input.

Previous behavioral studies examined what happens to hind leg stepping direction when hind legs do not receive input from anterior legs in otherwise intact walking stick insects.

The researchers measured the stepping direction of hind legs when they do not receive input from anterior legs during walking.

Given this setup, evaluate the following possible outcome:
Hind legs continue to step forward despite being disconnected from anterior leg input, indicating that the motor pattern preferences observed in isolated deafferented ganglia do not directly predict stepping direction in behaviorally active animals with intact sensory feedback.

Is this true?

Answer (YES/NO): NO